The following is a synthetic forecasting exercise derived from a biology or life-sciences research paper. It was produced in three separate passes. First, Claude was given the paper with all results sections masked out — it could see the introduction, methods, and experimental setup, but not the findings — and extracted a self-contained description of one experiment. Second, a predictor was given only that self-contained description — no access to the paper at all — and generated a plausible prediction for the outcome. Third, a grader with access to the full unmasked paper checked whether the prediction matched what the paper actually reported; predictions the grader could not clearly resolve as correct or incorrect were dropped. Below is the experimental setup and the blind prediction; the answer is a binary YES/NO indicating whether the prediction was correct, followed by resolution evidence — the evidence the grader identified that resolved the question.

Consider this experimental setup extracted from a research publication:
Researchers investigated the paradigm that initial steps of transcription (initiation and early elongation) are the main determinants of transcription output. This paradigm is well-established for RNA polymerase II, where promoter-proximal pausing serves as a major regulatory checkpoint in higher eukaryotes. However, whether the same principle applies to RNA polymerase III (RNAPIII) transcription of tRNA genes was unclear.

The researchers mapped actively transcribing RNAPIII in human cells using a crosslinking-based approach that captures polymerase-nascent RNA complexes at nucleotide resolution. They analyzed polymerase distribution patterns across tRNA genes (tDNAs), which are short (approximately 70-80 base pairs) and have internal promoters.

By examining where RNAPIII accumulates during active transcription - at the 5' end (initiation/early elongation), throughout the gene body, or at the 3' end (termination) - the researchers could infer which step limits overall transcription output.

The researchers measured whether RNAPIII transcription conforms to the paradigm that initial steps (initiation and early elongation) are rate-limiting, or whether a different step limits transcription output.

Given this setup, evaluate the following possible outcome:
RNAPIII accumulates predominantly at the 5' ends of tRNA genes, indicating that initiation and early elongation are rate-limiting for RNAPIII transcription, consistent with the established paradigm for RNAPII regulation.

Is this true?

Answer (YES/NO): NO